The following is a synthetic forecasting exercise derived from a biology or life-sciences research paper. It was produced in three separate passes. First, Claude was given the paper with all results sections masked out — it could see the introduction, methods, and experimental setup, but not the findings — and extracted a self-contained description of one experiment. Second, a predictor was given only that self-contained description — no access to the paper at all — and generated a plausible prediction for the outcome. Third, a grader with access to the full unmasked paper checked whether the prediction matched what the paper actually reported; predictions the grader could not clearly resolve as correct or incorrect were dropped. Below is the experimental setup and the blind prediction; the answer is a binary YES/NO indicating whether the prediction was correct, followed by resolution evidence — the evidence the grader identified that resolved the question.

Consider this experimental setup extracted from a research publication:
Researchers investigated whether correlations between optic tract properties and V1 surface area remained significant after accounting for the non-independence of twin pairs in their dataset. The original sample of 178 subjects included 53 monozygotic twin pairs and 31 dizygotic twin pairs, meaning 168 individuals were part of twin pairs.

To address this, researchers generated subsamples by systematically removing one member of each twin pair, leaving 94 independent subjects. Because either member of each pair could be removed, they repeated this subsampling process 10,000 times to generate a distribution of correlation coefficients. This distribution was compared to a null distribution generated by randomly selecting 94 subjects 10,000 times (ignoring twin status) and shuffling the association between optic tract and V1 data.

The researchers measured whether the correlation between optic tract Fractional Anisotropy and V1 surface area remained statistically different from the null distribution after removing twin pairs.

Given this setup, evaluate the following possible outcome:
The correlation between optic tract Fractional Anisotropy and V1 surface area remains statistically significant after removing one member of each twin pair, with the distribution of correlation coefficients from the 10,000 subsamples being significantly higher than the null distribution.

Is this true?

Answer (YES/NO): NO